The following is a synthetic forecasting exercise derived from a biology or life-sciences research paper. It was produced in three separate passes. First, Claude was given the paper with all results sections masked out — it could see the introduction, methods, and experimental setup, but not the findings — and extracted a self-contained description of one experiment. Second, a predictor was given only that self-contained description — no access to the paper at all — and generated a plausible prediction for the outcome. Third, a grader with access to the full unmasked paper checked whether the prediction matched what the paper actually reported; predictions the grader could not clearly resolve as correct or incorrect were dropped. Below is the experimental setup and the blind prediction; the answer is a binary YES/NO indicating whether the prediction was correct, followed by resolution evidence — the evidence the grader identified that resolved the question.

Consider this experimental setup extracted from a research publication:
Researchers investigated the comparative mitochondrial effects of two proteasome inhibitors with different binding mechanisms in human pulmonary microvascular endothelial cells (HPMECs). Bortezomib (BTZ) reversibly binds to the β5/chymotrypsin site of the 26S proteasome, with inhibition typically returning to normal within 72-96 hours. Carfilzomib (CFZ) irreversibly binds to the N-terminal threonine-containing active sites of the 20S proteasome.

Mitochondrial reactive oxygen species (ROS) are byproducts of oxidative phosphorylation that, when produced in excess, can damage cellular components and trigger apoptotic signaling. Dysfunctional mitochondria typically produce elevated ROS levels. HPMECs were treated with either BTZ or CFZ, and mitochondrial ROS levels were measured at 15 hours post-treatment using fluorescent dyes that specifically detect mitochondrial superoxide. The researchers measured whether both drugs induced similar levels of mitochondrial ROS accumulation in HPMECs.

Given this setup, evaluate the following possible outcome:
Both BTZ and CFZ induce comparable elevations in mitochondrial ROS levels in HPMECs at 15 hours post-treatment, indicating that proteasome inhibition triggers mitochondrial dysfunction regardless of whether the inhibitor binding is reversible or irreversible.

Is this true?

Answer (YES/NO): NO